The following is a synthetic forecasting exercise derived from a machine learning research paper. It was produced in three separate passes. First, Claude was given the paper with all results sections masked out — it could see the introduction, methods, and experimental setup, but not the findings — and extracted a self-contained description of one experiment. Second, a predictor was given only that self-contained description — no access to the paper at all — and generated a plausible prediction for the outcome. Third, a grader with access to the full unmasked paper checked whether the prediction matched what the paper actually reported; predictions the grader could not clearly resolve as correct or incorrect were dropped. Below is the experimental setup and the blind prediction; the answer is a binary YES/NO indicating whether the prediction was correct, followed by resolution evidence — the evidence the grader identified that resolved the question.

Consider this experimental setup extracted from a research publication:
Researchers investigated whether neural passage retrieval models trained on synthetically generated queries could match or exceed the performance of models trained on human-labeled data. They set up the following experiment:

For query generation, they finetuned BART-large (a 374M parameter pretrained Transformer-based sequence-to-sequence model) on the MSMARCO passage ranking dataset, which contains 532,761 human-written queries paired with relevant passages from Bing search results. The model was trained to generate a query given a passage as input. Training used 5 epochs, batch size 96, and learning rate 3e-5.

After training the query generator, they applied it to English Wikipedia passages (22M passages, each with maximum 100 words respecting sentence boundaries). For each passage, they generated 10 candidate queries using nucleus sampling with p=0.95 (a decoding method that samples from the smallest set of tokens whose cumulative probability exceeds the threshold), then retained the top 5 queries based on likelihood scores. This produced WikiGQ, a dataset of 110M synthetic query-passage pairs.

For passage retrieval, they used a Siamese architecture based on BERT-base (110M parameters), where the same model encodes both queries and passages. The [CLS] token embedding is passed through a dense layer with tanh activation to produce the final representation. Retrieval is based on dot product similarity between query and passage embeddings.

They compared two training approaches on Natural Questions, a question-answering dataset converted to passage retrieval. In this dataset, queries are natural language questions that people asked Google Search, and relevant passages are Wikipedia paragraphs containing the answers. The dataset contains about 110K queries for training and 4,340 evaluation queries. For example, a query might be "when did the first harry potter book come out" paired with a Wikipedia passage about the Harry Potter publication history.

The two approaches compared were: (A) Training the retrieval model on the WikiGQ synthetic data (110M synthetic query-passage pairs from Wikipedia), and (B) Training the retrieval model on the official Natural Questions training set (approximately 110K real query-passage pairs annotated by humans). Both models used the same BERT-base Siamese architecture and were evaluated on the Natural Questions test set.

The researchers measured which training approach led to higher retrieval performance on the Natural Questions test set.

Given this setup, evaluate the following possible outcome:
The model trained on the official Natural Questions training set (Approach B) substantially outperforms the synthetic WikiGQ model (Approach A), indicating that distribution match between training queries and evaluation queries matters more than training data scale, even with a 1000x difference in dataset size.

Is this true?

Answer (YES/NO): NO